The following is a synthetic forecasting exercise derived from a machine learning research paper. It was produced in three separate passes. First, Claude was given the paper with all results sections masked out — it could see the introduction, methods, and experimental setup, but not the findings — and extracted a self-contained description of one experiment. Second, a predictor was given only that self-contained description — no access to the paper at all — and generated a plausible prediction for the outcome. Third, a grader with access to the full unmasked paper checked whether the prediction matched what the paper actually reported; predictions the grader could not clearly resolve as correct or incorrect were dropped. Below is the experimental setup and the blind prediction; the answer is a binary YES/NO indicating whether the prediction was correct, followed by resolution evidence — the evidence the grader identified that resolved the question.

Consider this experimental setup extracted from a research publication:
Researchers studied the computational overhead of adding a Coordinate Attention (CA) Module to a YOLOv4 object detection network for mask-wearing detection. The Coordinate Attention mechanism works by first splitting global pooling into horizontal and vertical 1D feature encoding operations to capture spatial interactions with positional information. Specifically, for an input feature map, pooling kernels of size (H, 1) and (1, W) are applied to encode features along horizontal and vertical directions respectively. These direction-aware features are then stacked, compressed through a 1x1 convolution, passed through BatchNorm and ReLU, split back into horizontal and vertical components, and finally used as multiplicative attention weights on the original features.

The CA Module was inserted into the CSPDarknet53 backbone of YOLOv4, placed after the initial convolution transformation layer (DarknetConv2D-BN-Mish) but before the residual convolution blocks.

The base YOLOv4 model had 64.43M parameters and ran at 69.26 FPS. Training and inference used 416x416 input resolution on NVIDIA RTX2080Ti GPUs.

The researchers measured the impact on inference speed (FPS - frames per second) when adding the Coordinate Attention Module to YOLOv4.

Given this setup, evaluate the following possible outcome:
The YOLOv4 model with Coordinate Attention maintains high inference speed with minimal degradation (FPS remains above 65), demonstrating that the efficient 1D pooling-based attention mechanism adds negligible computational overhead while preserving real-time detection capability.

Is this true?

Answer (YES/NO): YES